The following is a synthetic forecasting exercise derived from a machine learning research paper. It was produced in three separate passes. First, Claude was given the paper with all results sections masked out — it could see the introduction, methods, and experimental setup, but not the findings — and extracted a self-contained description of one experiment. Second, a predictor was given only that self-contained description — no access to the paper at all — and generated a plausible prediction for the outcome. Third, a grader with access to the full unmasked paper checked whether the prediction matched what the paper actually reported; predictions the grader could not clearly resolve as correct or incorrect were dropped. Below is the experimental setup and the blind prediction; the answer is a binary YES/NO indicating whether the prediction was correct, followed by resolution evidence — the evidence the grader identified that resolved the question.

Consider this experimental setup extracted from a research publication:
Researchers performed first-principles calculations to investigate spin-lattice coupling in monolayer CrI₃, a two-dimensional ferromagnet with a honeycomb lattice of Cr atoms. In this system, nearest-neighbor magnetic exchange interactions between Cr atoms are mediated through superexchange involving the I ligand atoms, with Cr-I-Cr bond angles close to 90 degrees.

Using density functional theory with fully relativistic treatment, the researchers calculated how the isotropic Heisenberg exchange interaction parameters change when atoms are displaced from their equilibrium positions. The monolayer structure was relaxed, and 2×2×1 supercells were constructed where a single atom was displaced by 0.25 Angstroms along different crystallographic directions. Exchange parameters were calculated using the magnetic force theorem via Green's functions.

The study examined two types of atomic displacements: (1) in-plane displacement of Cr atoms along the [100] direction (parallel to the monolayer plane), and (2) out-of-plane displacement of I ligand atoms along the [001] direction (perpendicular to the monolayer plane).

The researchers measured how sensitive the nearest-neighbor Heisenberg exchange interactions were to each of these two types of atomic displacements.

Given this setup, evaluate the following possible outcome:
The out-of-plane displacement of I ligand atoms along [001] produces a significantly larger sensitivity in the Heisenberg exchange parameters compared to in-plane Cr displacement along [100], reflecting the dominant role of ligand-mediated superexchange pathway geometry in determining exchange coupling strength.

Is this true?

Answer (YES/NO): NO